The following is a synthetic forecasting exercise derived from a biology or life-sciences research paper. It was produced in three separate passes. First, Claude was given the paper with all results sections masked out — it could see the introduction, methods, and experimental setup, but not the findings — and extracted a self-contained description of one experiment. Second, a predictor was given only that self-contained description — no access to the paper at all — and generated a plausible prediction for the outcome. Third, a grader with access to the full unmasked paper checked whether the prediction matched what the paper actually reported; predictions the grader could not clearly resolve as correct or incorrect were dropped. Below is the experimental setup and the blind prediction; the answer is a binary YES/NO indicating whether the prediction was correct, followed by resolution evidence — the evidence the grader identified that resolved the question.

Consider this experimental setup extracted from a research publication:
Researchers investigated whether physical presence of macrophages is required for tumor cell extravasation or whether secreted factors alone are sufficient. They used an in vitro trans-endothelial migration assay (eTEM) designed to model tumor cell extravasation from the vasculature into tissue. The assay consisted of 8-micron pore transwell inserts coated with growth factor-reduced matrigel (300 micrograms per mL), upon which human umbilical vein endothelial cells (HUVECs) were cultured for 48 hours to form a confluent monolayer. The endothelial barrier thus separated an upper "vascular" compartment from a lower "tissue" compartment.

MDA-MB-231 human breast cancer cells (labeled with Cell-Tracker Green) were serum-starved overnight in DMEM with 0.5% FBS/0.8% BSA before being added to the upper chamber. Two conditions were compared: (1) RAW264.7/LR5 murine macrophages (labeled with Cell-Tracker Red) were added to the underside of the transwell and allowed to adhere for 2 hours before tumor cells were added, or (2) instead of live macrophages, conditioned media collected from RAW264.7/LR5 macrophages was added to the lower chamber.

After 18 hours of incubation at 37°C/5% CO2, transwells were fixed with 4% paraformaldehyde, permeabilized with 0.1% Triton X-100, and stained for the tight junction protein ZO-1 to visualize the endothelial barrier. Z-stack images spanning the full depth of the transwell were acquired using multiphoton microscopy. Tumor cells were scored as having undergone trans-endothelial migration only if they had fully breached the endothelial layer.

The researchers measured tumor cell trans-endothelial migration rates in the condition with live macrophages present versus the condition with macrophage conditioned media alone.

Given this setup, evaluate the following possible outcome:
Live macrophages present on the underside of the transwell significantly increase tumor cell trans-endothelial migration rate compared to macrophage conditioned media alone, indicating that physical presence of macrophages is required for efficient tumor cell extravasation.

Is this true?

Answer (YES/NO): YES